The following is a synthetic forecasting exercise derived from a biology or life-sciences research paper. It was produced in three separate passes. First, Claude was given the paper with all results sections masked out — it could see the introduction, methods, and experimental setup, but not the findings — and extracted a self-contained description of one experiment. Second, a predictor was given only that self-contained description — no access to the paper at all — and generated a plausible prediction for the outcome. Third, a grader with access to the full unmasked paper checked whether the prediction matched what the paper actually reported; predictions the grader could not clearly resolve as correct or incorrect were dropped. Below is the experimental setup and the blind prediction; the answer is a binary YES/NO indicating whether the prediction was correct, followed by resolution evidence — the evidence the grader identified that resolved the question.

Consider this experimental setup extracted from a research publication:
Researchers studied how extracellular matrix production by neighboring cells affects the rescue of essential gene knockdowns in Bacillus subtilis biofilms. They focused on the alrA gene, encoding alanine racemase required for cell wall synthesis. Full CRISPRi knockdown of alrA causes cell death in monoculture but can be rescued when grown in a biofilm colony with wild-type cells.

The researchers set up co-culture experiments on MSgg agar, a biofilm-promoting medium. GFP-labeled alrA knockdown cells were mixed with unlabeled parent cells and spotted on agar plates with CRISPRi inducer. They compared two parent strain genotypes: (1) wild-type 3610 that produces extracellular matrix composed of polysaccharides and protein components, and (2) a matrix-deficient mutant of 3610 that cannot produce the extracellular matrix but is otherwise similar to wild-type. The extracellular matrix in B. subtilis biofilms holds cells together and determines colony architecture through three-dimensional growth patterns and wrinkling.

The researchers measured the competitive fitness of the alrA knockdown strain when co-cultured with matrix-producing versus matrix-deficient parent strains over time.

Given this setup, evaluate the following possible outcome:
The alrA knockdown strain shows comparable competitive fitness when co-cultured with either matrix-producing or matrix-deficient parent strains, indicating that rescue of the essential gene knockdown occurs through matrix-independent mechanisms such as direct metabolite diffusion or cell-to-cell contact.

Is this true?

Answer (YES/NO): NO